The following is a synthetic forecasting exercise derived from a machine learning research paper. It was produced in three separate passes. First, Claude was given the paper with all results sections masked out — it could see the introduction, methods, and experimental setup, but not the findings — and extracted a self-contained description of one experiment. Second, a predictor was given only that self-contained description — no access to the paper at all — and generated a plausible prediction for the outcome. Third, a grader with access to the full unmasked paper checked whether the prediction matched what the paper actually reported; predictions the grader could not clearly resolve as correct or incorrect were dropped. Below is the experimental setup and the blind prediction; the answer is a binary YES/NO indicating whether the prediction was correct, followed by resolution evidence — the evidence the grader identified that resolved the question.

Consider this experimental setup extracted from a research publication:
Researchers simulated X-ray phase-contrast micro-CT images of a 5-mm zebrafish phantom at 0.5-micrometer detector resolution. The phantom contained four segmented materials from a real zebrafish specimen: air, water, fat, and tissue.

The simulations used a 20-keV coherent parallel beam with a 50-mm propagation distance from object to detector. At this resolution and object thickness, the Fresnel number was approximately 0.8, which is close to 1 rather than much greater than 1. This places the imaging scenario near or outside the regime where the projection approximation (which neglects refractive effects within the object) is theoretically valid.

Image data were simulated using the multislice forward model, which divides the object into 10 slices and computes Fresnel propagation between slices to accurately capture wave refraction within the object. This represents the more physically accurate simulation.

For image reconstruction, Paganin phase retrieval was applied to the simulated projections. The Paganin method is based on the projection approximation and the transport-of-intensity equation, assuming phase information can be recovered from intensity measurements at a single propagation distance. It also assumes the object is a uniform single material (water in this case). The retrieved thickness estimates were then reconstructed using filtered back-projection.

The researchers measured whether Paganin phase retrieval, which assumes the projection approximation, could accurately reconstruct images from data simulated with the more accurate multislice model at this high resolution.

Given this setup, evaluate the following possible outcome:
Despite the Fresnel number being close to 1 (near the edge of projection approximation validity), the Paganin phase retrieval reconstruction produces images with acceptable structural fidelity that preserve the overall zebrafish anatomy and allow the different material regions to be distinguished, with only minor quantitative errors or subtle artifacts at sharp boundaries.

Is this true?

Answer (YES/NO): NO